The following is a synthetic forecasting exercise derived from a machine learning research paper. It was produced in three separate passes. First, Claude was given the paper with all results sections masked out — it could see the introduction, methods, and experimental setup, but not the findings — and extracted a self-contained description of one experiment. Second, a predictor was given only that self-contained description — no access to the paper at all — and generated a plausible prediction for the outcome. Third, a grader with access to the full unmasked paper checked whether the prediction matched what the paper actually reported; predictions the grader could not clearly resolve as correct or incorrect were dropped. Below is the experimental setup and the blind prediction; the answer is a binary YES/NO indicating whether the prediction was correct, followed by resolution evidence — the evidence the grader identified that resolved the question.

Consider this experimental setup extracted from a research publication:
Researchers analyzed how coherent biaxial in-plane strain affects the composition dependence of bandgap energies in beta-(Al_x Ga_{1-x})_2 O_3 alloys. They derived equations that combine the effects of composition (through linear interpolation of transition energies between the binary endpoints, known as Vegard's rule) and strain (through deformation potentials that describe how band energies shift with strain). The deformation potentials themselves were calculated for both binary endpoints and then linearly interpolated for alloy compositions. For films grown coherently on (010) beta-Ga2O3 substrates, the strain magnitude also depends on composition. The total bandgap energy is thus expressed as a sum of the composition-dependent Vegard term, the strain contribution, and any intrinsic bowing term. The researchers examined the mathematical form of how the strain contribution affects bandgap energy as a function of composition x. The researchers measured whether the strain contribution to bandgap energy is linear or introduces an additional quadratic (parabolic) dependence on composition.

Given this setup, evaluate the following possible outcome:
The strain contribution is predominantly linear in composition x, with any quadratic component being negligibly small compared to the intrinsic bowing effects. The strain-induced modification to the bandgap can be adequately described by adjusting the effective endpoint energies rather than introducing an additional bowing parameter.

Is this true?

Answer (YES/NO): NO